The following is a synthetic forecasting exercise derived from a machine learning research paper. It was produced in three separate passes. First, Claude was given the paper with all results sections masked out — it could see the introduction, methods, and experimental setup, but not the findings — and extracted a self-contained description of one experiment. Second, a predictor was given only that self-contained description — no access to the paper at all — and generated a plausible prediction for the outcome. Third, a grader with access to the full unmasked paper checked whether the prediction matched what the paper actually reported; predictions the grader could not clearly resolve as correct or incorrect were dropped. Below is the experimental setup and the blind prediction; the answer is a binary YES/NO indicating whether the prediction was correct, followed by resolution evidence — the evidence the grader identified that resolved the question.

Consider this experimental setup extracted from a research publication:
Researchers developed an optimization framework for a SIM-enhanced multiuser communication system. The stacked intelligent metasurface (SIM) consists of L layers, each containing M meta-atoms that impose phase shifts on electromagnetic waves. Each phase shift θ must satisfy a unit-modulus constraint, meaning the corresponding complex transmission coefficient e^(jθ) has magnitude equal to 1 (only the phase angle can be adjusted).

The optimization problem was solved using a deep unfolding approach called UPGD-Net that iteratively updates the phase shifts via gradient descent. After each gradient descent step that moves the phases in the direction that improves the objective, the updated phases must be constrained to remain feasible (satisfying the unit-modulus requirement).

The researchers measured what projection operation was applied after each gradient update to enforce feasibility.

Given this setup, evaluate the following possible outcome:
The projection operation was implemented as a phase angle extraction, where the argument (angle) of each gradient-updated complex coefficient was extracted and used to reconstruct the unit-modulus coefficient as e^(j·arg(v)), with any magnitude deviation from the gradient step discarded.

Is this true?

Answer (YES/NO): NO